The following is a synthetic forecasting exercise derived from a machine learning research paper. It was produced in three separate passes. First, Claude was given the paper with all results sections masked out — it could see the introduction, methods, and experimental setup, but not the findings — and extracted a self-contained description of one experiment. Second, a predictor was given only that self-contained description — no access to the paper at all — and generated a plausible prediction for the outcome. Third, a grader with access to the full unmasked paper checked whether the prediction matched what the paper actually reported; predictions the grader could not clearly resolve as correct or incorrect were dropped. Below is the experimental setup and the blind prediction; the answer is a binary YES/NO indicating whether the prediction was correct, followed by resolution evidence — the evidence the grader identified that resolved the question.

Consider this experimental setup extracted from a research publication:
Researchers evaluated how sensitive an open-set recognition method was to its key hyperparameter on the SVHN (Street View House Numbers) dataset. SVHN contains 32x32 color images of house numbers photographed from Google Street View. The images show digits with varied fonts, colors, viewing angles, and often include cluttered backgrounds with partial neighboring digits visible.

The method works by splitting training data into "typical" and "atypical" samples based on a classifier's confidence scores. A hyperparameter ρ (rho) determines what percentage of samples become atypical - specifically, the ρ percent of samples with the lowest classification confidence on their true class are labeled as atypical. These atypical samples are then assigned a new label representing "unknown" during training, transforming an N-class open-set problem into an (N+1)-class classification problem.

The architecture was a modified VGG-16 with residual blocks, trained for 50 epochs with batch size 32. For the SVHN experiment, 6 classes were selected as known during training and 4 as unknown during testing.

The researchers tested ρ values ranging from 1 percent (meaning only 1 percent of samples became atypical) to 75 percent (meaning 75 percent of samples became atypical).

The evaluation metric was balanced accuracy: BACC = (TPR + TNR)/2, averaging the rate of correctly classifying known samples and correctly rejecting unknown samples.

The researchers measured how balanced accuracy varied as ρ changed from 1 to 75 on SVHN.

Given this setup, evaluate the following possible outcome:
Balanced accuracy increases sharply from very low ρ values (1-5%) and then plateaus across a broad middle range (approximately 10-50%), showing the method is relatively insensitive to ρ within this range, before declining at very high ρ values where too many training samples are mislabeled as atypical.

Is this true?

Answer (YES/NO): NO